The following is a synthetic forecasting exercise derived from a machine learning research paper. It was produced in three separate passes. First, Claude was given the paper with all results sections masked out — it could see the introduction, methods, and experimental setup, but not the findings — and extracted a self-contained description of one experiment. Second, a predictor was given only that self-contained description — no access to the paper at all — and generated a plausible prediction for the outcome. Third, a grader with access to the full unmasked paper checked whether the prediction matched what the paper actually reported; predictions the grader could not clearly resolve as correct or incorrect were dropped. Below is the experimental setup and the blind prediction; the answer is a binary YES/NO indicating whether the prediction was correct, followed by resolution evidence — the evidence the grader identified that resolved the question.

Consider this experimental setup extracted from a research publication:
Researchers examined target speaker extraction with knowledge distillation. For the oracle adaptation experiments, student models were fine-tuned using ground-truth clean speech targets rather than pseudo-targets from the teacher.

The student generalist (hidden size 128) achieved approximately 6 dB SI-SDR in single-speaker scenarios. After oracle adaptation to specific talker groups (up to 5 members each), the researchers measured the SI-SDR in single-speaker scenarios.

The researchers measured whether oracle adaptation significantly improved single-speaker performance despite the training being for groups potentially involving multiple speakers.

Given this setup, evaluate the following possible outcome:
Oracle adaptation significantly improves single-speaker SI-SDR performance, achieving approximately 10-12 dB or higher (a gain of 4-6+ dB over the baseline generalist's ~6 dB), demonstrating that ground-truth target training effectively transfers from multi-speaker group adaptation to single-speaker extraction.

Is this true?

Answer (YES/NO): NO